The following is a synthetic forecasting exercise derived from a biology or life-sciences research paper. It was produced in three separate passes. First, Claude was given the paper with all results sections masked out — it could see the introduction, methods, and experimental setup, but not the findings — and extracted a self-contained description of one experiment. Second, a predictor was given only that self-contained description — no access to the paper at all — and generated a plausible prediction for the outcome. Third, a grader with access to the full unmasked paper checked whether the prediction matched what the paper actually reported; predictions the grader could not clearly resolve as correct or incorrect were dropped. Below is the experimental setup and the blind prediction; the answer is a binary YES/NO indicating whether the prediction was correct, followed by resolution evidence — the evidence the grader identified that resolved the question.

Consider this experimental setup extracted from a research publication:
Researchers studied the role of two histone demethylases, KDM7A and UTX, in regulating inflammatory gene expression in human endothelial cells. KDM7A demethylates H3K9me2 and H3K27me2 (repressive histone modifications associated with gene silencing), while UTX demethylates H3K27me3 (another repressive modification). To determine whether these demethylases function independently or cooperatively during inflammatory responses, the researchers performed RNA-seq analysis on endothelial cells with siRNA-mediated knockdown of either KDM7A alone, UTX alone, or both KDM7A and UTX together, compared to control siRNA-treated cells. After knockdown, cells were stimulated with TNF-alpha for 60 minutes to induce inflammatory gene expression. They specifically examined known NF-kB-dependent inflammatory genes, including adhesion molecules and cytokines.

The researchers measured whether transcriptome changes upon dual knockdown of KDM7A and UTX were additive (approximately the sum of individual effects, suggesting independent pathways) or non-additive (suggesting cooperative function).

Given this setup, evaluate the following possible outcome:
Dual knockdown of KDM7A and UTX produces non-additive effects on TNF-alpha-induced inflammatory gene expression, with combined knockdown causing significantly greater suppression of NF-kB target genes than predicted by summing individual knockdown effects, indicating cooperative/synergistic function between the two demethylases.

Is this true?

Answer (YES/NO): YES